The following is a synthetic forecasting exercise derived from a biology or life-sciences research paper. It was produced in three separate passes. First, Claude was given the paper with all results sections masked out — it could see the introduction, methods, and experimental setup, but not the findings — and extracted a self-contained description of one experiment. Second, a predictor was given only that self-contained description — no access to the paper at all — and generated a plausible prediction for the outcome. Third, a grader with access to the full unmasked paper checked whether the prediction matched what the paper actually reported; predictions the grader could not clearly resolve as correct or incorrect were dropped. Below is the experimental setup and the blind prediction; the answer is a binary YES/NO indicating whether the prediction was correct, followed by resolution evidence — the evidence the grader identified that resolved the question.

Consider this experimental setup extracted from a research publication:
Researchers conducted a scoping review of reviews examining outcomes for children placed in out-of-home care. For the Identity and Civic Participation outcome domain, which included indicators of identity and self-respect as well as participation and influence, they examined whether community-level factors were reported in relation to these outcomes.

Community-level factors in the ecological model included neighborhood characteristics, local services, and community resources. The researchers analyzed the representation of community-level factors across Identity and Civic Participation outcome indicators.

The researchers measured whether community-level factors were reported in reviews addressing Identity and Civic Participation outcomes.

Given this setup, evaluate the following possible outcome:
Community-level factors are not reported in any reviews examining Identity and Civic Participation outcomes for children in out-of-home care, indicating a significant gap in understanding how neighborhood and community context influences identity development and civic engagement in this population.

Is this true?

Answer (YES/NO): YES